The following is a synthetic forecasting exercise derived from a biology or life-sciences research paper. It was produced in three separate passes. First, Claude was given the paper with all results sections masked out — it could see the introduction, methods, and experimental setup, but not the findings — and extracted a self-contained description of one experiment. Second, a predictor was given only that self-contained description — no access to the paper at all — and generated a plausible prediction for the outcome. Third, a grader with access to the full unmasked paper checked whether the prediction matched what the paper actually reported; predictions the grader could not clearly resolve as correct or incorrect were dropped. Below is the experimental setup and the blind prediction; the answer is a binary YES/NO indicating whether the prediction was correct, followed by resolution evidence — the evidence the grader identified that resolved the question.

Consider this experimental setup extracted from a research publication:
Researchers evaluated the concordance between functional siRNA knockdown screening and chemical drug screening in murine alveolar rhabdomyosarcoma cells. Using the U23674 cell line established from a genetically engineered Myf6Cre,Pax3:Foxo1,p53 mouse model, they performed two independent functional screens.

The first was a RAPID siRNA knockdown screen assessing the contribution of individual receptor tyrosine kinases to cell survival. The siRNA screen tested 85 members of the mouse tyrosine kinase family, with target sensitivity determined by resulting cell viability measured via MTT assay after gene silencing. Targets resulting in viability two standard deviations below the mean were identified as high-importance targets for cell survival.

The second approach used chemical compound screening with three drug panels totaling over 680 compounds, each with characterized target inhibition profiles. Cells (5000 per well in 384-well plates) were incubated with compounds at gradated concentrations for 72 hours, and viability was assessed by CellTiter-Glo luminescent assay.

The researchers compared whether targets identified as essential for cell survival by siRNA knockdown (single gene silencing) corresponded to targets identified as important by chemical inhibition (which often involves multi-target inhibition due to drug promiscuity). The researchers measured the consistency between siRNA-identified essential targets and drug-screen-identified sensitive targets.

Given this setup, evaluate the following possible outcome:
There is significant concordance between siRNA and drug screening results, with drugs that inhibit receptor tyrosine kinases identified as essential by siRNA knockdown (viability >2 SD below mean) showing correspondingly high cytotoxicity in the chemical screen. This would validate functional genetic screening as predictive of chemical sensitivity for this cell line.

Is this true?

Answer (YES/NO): NO